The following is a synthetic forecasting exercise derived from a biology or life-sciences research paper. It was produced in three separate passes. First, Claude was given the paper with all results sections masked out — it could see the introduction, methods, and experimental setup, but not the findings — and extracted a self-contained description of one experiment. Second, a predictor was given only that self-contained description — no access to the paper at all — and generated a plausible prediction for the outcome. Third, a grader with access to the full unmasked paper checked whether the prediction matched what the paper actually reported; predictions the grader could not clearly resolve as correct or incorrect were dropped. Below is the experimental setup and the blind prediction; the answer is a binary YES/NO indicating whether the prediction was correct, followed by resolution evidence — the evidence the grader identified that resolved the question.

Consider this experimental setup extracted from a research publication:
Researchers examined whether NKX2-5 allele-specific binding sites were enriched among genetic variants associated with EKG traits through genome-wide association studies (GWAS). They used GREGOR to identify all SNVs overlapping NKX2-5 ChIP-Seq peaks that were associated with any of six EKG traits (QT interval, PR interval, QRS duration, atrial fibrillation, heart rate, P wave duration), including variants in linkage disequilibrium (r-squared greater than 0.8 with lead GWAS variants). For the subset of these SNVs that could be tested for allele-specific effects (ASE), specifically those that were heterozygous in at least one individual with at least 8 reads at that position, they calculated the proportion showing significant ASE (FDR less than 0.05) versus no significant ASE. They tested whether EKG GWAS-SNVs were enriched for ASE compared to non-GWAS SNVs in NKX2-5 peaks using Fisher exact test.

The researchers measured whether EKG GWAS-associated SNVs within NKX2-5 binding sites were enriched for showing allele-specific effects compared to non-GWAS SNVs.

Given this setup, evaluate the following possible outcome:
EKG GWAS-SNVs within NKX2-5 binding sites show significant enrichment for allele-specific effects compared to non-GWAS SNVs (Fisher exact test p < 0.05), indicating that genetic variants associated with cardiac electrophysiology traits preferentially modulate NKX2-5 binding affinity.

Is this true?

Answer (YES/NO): YES